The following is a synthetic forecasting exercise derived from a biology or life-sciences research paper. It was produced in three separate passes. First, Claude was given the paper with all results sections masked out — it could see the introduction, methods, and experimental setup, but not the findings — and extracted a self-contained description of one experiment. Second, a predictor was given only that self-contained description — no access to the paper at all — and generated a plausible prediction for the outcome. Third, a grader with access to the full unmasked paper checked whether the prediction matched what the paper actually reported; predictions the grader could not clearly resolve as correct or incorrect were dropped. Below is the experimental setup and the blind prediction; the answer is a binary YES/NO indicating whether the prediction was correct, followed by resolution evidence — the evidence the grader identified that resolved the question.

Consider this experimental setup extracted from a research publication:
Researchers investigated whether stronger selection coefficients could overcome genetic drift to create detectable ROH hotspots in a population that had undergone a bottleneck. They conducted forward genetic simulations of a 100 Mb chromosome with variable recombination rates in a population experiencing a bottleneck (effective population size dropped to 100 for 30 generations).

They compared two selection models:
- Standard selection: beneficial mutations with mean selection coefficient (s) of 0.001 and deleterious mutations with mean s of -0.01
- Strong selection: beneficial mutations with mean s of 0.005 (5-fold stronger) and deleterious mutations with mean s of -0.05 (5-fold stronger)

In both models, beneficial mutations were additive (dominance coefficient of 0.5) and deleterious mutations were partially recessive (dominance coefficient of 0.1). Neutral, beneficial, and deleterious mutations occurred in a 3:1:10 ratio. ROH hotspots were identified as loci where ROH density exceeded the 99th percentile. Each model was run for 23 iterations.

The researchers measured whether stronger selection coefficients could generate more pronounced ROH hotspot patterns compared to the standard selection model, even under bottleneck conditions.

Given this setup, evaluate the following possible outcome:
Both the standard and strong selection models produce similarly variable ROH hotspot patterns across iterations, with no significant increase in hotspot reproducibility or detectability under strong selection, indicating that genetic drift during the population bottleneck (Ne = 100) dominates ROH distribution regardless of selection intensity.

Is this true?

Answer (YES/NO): NO